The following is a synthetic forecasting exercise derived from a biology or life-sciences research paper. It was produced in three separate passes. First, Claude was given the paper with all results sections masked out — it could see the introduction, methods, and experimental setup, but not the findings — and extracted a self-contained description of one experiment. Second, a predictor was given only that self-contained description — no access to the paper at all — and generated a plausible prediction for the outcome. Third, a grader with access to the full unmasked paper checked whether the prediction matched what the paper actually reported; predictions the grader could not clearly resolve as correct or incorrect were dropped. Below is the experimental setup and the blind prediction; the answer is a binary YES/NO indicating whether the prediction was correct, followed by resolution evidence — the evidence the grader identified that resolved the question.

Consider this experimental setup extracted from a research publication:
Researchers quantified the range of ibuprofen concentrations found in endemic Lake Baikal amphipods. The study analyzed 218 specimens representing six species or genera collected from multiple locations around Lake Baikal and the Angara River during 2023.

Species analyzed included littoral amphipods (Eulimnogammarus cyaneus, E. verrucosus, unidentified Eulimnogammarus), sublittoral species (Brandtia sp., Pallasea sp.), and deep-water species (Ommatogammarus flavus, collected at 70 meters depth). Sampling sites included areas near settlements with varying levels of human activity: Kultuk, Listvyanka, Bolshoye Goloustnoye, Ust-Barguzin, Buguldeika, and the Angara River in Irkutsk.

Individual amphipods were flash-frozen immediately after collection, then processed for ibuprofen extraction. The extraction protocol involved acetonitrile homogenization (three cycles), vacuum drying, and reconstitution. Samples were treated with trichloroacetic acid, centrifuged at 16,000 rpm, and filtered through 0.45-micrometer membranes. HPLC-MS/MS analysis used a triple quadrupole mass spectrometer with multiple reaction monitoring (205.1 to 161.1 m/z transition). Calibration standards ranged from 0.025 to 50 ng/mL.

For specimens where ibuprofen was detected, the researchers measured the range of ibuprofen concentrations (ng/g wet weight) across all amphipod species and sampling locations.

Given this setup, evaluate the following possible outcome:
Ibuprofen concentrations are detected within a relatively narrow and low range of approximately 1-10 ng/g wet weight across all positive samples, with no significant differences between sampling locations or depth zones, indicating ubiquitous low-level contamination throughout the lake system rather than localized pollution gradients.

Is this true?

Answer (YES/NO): NO